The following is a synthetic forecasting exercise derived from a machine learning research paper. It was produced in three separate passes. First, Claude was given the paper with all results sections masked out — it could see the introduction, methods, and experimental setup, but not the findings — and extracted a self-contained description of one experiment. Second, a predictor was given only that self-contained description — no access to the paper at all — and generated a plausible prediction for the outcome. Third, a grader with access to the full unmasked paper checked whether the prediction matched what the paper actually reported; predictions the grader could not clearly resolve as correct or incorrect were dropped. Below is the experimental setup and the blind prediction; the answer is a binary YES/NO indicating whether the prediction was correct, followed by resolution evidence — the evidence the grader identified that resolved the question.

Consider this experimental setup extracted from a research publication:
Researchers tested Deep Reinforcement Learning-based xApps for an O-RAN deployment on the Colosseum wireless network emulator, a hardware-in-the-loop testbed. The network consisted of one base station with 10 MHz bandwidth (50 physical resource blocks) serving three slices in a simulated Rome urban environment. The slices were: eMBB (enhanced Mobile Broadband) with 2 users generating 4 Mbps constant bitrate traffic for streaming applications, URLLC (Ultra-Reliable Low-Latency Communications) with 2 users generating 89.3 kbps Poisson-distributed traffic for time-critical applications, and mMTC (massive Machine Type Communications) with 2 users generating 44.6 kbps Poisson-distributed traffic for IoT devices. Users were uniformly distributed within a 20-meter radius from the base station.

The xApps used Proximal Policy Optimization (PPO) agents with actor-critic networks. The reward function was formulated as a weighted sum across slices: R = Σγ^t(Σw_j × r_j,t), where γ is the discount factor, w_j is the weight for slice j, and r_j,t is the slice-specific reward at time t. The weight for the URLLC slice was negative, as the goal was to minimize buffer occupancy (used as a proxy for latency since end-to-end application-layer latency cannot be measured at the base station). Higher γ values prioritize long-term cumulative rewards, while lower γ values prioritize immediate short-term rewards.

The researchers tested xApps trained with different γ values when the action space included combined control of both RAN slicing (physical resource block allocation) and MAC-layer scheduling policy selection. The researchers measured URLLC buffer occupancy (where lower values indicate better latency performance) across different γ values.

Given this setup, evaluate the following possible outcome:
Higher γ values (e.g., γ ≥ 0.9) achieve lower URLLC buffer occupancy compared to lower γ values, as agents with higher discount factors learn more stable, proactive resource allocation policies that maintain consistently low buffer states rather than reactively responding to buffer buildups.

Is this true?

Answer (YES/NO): NO